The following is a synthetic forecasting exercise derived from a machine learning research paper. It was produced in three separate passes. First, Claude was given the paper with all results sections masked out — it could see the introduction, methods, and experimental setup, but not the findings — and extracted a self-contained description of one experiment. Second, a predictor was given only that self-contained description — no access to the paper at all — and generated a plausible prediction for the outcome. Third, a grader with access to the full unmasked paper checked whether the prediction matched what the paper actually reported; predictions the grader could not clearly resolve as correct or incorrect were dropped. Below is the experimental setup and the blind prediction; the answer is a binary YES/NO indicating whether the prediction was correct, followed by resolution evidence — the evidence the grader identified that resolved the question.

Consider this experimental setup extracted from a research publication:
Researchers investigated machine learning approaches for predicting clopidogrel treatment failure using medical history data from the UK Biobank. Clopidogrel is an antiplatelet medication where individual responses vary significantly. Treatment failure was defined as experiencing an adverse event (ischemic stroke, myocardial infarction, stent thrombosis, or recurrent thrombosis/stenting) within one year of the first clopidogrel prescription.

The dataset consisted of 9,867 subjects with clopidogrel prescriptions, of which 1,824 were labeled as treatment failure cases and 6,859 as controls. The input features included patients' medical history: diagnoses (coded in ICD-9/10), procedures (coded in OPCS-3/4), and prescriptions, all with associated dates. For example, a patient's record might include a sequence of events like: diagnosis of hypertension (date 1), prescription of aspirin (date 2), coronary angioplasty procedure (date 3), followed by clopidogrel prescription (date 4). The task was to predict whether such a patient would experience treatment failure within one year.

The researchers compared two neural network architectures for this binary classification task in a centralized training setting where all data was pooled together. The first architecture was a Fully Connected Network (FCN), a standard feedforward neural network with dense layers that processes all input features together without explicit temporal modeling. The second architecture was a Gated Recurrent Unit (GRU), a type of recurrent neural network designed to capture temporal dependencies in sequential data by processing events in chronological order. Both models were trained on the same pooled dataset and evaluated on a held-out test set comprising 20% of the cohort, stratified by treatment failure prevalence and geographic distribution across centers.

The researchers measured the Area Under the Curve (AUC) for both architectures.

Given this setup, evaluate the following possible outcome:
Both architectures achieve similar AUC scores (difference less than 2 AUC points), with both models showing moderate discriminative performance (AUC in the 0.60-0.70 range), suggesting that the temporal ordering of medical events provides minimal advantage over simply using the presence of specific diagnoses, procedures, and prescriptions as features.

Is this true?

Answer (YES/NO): NO